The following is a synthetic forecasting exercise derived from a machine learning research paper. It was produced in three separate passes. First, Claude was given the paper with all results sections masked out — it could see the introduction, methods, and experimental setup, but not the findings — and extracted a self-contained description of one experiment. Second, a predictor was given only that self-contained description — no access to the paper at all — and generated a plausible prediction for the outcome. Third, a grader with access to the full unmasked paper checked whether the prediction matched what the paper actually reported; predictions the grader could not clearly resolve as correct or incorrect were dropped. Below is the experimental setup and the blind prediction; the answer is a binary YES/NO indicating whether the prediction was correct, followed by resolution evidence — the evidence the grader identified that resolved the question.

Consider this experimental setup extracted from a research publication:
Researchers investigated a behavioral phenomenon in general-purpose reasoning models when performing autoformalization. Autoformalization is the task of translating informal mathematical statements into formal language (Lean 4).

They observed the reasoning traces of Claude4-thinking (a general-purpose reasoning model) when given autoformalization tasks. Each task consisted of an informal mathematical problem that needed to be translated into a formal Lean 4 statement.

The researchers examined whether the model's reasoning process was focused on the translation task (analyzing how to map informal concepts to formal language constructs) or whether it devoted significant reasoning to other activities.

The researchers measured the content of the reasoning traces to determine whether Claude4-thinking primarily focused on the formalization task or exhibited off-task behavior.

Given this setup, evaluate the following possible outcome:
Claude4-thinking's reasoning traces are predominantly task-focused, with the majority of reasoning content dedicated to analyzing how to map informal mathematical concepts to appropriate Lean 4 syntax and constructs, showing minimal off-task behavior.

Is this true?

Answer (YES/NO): NO